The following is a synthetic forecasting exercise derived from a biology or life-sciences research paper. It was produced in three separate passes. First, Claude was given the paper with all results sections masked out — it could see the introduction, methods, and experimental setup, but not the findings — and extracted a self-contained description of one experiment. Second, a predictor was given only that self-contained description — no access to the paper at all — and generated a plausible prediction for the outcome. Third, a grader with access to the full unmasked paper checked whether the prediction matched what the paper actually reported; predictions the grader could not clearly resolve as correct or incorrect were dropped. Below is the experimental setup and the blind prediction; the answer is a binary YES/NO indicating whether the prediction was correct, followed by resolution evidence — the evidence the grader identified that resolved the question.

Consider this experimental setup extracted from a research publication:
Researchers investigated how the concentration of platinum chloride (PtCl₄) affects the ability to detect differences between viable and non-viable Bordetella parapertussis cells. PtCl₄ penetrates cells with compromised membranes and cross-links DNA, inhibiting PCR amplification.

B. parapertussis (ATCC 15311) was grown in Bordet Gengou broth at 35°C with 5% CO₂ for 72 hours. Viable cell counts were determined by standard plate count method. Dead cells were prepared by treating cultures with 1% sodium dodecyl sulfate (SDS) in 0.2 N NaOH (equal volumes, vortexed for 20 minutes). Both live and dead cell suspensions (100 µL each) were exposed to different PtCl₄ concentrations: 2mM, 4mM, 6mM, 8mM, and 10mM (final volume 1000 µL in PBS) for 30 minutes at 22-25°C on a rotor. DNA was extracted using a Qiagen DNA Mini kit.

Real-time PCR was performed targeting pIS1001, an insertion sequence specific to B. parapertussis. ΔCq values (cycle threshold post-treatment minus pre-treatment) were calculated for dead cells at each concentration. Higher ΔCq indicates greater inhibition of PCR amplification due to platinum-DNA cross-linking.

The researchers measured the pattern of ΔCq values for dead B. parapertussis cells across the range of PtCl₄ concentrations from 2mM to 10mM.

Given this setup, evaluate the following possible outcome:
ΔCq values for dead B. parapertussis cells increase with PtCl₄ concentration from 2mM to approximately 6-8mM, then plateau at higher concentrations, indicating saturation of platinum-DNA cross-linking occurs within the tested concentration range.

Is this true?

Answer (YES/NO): NO